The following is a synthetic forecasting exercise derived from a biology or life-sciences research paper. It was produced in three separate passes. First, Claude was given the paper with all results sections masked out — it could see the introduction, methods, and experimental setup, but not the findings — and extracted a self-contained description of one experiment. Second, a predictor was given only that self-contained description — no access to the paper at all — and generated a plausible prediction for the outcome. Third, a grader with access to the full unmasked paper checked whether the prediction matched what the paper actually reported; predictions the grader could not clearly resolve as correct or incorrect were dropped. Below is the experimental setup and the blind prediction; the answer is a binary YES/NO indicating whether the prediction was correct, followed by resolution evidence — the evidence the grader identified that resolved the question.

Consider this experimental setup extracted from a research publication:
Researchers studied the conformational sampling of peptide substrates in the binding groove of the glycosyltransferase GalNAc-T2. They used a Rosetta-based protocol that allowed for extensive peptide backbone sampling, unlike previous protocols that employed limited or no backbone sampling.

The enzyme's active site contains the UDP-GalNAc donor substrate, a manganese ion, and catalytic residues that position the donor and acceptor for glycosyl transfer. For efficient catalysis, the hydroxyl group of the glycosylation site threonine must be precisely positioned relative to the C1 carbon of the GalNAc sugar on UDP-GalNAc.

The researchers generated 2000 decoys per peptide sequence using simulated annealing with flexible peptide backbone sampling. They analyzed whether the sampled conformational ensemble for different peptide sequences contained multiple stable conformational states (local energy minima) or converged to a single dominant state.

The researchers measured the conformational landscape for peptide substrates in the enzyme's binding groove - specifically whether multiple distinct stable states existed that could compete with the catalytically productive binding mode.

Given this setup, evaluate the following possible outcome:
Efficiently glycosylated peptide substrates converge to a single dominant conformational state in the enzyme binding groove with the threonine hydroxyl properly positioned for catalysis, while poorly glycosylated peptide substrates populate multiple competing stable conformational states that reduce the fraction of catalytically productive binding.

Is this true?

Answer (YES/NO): NO